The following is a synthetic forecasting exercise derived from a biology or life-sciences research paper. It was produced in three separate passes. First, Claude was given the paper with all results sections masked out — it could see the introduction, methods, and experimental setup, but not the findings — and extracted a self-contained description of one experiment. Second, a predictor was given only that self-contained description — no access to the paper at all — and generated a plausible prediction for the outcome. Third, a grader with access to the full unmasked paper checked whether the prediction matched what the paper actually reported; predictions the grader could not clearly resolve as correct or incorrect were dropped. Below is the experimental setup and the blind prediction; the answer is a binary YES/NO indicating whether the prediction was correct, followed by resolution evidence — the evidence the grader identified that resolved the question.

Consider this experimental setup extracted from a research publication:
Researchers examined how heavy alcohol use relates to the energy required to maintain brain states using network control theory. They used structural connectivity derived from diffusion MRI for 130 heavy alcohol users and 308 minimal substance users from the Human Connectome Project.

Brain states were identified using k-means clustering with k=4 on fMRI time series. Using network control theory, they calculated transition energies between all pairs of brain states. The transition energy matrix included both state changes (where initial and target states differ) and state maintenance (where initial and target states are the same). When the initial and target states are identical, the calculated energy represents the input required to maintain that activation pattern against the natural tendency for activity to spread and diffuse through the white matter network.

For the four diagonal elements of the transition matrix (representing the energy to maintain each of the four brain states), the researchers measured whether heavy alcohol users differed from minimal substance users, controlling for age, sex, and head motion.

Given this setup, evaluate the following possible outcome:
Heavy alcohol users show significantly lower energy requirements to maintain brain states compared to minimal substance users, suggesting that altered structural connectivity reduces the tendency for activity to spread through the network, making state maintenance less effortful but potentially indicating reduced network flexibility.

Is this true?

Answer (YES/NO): NO